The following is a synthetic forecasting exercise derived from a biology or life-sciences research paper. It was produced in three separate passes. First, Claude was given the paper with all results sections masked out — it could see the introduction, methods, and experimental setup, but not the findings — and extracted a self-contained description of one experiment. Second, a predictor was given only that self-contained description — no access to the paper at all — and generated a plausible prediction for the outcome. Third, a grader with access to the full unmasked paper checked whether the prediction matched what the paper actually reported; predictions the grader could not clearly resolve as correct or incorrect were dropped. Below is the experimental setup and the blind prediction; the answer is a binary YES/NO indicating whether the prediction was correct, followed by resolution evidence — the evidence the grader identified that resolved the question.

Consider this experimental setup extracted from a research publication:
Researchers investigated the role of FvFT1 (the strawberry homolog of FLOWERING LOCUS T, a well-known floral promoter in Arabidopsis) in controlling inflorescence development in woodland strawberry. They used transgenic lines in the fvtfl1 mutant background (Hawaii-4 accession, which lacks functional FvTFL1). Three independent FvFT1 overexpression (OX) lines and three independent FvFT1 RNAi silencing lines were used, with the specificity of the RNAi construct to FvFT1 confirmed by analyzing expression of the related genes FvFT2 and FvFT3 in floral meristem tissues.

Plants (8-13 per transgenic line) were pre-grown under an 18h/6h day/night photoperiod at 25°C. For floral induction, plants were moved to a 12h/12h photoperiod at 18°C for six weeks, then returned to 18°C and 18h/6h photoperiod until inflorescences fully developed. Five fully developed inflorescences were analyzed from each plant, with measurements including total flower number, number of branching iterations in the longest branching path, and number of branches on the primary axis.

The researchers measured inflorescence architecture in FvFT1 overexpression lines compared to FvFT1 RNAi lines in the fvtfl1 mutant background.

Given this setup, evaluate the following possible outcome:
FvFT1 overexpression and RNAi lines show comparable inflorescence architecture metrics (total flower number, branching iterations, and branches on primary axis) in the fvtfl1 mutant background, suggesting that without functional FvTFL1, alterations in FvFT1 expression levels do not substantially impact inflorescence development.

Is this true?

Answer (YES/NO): NO